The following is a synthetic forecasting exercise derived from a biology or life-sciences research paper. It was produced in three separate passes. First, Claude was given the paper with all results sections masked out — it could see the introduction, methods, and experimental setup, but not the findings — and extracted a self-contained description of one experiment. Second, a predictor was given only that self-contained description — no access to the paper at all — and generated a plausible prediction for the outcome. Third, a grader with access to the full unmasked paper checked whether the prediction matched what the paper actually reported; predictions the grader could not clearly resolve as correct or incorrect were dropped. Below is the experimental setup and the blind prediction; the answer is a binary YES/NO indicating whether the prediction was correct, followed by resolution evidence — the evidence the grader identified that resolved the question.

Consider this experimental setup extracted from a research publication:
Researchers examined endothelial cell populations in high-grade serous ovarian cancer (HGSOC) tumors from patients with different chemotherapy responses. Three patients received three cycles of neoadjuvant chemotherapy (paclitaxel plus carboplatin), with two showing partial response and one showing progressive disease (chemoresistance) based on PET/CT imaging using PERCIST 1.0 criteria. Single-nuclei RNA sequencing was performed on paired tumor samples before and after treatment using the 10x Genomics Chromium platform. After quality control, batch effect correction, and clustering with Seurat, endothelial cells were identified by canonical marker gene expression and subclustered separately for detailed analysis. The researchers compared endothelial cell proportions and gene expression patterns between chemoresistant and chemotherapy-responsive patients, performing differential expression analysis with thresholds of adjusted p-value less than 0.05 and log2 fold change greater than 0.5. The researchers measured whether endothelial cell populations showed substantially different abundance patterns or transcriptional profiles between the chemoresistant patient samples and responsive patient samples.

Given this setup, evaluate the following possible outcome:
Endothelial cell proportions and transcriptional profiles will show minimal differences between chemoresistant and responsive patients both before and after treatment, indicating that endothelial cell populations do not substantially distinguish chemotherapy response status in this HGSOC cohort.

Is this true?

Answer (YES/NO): YES